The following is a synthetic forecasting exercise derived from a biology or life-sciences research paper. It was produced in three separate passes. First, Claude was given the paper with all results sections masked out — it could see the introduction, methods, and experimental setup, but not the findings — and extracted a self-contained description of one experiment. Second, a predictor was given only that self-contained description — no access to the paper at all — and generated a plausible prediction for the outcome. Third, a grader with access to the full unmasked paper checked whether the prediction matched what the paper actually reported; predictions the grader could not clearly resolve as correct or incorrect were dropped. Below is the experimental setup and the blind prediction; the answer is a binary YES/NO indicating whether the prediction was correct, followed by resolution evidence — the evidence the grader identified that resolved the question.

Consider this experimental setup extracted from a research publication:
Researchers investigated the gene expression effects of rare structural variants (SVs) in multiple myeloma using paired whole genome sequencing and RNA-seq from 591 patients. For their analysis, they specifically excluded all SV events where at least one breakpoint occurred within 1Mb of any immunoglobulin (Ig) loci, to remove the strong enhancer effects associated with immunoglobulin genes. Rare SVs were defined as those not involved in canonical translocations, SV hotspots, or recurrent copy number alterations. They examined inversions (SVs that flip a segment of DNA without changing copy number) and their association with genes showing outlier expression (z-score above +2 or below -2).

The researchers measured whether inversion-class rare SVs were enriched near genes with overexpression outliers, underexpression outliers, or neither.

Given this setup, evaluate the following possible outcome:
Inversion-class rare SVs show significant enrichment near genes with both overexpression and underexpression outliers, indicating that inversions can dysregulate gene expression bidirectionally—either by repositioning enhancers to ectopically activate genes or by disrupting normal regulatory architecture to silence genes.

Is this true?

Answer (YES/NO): NO